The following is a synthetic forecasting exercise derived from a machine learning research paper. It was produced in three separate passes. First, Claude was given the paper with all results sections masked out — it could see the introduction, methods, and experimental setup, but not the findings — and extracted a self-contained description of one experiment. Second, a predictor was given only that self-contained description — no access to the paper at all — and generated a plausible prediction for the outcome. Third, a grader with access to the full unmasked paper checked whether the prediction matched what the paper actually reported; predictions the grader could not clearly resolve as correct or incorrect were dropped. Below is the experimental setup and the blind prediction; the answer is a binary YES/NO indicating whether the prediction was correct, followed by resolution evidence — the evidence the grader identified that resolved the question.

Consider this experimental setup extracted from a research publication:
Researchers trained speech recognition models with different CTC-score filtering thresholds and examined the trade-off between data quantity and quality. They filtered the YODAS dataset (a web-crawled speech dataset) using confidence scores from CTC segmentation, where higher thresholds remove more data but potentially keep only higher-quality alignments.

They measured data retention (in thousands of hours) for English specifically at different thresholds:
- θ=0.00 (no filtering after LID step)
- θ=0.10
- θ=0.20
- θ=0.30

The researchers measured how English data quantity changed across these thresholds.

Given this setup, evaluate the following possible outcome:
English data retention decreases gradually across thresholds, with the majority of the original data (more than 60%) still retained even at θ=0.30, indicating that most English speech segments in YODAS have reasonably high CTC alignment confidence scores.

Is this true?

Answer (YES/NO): NO